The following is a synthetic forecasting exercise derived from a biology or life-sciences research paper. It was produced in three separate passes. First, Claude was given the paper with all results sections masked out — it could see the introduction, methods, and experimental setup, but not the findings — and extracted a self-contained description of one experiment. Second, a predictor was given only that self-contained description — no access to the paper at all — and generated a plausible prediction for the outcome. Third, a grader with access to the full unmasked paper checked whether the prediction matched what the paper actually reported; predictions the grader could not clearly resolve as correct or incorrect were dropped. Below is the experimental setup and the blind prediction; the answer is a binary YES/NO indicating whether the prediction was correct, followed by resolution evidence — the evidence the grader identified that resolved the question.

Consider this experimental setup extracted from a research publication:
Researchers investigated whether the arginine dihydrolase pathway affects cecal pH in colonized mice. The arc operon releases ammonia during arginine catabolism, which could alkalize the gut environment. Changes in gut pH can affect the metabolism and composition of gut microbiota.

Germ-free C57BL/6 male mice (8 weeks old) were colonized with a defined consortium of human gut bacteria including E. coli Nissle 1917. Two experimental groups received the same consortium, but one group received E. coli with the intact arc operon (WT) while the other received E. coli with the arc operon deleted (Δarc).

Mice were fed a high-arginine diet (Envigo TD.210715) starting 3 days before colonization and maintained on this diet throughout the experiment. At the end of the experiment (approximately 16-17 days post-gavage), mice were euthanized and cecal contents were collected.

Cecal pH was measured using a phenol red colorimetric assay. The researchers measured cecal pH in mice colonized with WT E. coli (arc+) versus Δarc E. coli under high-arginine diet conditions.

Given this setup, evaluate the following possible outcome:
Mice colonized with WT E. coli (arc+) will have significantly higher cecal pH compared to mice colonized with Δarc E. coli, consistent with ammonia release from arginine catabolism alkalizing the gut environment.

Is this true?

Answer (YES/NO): NO